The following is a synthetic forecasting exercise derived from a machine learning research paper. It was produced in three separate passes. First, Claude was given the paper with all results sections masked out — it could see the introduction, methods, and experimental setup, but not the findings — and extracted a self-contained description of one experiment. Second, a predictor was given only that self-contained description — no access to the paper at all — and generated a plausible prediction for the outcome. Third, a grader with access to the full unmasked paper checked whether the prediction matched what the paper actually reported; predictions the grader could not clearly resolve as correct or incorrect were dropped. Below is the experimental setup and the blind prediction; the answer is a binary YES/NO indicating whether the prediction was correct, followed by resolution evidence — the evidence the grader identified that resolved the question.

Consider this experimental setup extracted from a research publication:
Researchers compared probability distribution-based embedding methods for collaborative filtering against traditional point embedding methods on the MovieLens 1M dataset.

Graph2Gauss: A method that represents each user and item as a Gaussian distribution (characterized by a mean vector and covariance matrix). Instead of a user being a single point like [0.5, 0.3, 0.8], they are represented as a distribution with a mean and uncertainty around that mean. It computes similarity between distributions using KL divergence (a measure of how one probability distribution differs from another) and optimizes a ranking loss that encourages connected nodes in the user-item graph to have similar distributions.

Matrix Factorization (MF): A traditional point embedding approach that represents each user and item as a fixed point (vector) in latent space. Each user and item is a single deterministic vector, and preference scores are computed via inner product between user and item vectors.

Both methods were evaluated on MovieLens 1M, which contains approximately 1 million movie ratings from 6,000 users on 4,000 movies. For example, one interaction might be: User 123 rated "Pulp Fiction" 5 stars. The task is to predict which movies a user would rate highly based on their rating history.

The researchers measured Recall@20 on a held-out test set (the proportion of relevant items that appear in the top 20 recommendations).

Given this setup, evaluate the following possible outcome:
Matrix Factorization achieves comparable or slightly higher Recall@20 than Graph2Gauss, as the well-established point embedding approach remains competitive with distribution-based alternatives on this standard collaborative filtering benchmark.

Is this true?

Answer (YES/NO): NO